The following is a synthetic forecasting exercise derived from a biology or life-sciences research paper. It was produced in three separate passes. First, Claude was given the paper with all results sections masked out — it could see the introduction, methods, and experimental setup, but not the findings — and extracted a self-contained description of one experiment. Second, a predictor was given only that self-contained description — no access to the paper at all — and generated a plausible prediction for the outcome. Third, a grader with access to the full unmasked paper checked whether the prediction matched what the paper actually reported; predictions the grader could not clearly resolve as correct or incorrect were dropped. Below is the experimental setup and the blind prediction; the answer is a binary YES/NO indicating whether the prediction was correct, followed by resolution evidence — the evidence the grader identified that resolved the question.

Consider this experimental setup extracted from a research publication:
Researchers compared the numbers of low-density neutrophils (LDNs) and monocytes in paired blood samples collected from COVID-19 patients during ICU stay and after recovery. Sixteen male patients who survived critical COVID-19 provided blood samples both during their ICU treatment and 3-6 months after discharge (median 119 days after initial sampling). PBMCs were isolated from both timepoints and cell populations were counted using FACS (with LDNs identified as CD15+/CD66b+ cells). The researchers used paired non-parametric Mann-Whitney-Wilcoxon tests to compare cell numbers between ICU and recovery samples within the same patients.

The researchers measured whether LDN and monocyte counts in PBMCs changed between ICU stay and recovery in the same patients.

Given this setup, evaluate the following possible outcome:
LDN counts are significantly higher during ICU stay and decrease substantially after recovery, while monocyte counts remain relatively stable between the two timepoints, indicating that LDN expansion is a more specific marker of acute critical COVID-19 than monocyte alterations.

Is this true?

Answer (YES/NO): NO